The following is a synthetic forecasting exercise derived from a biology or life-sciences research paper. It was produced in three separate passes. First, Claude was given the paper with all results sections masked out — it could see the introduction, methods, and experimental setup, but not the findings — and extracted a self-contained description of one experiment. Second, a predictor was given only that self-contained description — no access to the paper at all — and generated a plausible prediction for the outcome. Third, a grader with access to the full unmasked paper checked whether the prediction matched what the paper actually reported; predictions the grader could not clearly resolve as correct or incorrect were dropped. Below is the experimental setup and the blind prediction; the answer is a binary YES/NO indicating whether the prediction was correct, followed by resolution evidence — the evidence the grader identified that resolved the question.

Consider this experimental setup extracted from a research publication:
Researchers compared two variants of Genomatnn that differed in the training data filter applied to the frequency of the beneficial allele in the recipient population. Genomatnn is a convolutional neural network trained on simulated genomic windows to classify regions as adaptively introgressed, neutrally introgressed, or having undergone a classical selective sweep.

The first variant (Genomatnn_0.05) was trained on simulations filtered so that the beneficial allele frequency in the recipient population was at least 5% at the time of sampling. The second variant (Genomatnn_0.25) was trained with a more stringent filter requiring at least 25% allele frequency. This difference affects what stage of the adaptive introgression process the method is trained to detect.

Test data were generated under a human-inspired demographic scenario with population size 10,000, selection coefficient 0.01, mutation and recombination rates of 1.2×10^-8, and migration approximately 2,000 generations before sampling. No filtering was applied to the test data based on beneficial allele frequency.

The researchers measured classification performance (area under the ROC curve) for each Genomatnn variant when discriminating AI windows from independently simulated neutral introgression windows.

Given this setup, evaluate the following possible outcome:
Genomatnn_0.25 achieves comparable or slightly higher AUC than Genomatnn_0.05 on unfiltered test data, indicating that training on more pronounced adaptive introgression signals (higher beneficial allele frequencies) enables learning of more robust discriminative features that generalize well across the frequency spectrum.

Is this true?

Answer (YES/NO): YES